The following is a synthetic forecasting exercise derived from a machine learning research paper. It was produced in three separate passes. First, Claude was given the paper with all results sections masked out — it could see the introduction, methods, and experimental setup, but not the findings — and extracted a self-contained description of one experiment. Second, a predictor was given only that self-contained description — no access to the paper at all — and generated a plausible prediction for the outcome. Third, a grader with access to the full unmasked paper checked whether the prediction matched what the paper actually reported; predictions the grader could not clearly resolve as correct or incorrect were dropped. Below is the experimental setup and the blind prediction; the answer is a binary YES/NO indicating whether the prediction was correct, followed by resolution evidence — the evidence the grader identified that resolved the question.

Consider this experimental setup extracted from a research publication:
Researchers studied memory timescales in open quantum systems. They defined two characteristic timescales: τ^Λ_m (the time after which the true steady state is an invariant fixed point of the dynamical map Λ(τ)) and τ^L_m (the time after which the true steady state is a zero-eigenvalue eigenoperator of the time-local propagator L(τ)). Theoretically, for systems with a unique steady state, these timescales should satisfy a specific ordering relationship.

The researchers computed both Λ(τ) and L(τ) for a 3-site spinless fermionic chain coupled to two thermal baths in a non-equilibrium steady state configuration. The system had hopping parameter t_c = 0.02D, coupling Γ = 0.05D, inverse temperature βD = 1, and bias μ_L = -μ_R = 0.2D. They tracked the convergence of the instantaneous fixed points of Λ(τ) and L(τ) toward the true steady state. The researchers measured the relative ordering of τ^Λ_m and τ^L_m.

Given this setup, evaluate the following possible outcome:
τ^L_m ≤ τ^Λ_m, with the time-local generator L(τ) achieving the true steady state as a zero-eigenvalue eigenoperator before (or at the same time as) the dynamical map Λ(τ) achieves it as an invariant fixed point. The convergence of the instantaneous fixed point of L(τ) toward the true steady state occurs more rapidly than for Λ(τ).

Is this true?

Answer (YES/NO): YES